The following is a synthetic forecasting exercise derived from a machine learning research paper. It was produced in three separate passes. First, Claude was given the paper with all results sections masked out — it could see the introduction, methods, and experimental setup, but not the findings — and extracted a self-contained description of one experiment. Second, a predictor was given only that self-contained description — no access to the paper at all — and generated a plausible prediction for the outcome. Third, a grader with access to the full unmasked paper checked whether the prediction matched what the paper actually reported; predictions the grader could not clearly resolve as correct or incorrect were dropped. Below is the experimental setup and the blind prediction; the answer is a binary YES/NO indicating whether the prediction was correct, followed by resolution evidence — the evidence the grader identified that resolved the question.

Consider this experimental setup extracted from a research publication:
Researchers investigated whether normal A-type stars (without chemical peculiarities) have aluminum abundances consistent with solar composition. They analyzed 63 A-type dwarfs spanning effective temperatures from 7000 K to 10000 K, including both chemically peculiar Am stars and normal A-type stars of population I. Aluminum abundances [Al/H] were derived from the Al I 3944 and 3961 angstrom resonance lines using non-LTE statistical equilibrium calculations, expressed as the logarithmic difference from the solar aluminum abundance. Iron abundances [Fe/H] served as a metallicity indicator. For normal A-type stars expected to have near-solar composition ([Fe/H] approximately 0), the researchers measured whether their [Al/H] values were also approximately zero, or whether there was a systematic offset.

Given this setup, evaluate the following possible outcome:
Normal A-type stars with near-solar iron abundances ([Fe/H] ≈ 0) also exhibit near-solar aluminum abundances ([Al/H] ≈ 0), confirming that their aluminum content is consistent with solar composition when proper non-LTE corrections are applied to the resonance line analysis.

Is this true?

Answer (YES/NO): YES